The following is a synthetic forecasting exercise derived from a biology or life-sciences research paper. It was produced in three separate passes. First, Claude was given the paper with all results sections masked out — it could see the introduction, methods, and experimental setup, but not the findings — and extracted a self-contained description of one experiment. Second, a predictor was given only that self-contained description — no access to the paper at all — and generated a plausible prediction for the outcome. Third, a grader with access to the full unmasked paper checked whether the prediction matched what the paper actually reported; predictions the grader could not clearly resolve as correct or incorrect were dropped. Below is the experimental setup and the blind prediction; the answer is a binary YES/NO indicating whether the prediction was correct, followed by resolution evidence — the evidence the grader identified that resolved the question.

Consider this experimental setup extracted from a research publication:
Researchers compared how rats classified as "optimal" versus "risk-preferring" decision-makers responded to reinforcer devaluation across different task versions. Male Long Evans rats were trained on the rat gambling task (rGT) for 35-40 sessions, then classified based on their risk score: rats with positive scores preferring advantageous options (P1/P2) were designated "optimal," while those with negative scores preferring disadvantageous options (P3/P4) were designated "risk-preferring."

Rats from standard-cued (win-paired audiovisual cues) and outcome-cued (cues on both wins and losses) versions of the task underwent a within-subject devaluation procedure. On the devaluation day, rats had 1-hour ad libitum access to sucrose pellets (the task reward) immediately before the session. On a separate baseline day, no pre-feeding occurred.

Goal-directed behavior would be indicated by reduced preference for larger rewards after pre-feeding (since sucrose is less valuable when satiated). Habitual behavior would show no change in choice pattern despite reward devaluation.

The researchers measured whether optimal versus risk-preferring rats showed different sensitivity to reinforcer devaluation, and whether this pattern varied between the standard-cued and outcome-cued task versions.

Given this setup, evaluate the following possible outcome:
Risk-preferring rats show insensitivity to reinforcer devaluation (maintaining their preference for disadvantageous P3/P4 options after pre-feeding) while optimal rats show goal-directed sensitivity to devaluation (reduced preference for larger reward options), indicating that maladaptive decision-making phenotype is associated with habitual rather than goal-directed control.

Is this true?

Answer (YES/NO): NO